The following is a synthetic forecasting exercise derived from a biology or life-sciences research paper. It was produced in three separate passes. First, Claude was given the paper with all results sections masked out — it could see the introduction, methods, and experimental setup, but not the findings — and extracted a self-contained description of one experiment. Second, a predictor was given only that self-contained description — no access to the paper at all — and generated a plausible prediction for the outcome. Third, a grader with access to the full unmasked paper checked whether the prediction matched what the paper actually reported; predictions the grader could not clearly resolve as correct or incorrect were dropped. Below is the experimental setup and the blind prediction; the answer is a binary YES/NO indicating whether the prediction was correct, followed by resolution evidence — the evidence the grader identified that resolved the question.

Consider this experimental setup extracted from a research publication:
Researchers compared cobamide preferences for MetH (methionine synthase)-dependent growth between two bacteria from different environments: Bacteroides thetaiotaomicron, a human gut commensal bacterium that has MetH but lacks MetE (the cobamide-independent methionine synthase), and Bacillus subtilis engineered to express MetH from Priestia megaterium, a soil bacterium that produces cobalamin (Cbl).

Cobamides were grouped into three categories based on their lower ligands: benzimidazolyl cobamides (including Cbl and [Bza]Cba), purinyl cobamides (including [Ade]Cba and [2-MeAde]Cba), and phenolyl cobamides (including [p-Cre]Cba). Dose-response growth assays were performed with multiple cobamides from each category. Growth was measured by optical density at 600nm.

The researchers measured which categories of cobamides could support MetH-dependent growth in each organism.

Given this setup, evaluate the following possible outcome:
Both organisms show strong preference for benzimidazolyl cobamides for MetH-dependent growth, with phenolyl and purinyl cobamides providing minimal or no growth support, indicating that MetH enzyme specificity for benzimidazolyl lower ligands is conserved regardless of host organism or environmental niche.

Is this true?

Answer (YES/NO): NO